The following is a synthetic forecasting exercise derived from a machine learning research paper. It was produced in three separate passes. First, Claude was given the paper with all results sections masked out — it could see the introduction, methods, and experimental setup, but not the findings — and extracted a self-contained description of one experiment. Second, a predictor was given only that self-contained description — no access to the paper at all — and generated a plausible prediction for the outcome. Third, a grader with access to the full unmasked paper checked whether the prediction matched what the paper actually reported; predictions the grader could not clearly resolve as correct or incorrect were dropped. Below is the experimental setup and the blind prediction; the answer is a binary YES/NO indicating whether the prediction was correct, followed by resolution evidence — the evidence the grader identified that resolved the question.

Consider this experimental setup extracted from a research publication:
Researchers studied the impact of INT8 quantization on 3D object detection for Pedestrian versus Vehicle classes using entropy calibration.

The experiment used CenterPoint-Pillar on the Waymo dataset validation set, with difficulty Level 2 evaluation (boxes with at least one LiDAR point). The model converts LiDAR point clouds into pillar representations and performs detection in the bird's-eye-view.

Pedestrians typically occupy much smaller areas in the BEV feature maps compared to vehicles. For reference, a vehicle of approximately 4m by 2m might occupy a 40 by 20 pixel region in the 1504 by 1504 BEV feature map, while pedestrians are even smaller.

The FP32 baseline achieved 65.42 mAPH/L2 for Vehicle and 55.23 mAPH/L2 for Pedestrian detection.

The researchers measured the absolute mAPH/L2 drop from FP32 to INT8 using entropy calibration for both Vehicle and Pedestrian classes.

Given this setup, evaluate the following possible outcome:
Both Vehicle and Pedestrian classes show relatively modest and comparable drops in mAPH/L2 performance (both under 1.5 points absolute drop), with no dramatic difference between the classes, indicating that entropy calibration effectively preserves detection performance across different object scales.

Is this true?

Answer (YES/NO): NO